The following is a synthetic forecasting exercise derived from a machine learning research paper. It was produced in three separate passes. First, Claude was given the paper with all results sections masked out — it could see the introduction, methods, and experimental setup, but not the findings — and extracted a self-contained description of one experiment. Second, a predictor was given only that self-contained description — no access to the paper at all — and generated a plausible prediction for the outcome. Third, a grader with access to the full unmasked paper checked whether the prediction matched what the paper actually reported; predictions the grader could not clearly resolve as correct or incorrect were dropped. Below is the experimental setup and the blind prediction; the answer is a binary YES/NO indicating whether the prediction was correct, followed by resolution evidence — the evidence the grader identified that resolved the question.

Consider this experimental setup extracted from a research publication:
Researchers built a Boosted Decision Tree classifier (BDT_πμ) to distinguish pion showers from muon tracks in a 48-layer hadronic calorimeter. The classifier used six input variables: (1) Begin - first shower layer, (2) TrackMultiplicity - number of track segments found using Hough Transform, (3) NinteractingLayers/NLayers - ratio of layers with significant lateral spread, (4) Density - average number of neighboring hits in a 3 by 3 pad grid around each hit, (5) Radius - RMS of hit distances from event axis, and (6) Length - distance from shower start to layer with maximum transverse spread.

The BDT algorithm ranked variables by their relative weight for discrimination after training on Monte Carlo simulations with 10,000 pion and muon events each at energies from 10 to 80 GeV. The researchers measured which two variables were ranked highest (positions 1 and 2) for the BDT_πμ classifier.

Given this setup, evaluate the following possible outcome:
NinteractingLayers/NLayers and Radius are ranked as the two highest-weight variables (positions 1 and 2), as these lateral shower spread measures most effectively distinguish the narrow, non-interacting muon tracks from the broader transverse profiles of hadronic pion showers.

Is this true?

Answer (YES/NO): NO